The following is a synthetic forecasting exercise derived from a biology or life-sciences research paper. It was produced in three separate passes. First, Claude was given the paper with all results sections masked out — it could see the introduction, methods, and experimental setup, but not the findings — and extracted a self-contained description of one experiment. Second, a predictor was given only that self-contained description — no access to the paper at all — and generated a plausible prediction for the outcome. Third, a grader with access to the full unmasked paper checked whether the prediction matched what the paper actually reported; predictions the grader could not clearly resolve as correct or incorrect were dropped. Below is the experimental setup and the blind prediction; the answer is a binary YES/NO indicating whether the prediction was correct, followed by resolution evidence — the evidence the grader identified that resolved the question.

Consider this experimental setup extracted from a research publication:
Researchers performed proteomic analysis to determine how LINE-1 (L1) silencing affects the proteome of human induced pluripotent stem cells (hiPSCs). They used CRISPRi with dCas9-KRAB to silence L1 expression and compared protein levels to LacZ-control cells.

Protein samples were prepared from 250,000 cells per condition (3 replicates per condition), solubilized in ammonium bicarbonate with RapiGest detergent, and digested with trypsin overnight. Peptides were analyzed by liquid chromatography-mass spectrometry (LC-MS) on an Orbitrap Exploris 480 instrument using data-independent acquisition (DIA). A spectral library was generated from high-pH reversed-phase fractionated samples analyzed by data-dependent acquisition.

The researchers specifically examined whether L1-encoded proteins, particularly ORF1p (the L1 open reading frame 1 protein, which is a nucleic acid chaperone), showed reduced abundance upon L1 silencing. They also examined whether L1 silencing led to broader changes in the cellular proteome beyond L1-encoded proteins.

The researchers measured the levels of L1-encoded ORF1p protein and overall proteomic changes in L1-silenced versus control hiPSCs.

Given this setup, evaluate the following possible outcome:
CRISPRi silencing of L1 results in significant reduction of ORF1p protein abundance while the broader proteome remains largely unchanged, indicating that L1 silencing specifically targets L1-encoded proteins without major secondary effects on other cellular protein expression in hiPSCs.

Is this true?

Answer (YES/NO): YES